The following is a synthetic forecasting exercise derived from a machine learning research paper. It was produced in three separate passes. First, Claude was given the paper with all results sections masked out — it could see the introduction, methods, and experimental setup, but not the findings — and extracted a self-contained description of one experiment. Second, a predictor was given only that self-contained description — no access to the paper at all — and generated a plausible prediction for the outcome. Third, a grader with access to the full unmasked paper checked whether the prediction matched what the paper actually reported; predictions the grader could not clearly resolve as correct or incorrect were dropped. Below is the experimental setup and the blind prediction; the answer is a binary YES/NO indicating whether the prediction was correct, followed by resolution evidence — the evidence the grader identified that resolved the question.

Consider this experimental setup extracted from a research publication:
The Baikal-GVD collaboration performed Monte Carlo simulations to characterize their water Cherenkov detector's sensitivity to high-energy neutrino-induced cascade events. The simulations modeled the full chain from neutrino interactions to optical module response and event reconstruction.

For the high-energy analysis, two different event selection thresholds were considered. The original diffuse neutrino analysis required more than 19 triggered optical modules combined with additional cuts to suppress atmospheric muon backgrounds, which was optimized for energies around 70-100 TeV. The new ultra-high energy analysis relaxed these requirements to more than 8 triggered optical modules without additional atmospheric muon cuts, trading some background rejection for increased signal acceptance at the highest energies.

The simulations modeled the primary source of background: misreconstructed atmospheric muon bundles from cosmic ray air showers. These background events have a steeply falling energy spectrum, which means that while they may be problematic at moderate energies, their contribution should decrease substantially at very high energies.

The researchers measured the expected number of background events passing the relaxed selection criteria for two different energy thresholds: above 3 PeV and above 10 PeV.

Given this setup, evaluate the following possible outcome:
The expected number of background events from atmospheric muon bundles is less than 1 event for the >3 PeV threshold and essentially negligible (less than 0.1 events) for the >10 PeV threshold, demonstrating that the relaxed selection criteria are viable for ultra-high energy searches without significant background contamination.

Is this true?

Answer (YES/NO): NO